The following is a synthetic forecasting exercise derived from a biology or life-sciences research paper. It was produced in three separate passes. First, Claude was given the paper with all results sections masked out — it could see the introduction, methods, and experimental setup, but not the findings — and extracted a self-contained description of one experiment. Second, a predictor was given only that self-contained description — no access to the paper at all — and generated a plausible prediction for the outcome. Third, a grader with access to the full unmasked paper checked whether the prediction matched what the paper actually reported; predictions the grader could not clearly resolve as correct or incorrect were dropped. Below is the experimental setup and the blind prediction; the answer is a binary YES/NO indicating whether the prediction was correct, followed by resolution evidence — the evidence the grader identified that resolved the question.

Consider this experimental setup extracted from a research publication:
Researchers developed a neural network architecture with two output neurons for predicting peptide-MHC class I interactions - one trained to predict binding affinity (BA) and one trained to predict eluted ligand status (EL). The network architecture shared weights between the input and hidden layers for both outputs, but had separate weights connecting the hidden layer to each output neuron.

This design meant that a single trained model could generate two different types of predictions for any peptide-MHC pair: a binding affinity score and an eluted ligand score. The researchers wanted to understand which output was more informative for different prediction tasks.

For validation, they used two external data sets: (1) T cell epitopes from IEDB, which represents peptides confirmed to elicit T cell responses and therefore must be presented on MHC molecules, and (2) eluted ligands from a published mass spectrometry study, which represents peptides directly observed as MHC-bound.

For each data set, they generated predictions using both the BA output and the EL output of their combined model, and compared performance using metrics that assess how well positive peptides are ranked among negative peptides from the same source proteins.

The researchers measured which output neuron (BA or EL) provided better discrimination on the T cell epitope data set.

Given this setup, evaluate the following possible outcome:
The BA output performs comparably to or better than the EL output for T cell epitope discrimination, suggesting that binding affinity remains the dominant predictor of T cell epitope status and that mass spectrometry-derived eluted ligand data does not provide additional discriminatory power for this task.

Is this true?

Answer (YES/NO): NO